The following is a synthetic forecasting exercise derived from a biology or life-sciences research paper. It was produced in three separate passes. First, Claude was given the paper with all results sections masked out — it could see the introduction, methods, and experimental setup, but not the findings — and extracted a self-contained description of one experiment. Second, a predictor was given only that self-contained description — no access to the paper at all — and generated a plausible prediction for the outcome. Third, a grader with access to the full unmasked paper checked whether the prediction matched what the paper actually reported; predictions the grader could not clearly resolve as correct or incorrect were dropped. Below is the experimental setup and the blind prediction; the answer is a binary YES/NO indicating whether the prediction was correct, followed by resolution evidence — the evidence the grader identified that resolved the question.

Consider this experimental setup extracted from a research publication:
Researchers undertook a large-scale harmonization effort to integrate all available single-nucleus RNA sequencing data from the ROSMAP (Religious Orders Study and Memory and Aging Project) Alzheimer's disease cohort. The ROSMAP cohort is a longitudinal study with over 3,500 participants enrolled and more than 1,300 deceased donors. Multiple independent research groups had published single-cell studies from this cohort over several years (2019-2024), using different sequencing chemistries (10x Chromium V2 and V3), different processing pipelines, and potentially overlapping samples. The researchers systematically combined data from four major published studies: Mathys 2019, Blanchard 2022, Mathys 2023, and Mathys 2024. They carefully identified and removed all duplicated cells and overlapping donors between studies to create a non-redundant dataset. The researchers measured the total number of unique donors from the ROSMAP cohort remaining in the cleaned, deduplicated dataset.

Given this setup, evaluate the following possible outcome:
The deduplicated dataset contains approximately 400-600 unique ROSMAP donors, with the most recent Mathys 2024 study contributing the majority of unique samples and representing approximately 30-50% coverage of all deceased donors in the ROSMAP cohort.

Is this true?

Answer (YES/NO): NO